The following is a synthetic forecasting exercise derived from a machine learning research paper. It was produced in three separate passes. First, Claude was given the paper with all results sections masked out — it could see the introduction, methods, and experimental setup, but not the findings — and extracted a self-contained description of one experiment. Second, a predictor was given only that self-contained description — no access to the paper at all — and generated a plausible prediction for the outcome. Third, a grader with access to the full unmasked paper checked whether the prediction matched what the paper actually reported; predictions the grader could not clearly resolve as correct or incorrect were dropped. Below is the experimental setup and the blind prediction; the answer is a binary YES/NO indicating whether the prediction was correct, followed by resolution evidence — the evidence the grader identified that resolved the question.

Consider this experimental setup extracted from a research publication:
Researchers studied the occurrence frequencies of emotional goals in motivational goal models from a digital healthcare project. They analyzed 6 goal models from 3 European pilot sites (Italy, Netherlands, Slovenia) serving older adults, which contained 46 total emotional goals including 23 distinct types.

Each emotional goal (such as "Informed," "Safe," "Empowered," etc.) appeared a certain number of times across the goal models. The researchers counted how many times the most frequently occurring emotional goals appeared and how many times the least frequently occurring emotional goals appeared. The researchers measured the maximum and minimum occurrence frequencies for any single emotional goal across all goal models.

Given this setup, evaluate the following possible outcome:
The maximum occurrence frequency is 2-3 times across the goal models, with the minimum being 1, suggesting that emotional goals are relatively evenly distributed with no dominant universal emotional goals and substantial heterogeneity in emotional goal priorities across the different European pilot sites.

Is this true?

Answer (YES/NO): NO